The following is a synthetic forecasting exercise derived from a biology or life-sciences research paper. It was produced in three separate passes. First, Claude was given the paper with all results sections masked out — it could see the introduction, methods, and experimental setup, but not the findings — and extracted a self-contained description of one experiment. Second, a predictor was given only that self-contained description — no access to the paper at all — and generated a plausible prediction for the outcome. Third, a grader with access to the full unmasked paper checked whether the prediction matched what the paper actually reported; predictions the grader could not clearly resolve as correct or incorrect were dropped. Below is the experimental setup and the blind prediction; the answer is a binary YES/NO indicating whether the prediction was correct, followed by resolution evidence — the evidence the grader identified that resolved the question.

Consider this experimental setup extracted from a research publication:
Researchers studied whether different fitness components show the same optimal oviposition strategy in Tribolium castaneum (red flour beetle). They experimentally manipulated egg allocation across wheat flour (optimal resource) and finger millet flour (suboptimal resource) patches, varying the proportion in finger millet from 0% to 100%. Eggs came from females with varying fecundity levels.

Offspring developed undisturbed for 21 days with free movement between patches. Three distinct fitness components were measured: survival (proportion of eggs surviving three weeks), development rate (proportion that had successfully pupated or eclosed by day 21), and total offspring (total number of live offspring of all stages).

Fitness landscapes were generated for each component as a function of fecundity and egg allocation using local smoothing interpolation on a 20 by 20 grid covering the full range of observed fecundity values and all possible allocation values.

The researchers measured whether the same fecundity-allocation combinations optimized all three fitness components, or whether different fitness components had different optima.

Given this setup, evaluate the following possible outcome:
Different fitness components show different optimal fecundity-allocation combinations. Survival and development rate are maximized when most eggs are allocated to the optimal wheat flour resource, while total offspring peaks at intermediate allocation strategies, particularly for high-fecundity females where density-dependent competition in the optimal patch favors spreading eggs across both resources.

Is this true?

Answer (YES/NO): NO